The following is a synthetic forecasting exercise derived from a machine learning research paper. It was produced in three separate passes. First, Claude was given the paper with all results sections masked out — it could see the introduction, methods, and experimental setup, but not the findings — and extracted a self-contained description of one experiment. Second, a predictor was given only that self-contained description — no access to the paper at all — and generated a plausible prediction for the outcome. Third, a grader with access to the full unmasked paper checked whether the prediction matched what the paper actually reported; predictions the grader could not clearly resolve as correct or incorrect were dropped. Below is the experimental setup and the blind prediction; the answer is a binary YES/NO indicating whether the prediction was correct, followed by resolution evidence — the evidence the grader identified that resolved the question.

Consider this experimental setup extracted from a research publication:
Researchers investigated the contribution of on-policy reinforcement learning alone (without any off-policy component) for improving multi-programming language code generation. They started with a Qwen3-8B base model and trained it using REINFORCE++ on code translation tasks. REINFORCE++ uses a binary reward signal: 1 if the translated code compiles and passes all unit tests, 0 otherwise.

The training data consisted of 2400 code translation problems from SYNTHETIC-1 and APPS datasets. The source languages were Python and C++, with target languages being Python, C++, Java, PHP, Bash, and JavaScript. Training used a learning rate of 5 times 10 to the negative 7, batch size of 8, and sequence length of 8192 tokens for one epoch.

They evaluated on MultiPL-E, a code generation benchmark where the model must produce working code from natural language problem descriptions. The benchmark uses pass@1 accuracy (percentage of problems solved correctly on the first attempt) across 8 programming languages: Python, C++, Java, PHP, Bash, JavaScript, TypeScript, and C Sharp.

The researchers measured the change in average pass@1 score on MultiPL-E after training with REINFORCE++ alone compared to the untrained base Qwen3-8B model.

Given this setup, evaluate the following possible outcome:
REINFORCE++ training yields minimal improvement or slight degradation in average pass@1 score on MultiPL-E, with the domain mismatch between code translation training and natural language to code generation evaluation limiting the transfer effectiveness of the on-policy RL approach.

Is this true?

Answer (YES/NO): NO